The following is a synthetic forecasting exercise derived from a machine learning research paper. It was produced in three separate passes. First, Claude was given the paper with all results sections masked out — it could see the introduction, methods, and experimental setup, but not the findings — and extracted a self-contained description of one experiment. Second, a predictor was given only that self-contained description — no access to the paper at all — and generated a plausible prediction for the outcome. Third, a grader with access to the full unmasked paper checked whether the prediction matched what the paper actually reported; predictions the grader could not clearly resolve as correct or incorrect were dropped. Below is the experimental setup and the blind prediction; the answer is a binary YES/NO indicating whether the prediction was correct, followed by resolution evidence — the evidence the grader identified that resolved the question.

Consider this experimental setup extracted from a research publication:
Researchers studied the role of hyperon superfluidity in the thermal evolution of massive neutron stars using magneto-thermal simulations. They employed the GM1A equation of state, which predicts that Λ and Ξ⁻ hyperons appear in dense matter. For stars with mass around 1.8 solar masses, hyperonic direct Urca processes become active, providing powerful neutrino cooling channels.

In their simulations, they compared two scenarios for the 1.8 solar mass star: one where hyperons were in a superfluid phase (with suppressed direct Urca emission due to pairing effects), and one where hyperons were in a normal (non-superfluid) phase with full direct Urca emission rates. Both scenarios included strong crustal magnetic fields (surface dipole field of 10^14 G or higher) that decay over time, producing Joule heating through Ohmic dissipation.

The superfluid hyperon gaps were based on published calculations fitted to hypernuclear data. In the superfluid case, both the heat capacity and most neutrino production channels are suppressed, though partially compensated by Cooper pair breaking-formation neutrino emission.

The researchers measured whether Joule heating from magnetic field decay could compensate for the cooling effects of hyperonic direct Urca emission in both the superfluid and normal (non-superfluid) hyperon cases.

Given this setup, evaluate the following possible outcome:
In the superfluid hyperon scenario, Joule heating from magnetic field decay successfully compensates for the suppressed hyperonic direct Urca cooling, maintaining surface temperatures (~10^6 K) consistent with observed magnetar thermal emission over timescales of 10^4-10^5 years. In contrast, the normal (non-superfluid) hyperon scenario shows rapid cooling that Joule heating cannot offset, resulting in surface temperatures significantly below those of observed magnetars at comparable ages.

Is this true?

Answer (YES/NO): NO